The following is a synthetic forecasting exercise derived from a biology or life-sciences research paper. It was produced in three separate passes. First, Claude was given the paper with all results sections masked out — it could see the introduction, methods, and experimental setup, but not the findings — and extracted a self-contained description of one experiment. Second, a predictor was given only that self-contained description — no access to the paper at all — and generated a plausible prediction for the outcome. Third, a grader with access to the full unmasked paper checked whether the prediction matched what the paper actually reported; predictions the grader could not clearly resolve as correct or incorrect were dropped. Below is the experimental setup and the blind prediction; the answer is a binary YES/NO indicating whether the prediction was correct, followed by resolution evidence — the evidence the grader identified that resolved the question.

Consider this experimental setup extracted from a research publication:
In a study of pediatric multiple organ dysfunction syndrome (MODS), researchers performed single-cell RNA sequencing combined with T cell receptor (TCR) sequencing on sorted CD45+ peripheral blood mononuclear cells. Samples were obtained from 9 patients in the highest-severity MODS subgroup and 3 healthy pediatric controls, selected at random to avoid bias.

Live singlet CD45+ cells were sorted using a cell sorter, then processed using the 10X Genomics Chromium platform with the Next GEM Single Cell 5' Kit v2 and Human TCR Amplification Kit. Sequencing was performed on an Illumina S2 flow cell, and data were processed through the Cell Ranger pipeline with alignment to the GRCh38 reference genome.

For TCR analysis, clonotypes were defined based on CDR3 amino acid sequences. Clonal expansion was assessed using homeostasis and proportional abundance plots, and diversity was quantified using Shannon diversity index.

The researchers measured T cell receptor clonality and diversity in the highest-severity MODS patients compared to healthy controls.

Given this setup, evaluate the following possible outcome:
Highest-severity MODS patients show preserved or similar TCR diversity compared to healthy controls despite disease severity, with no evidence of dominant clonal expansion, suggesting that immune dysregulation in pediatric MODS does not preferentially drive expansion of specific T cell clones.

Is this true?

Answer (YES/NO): NO